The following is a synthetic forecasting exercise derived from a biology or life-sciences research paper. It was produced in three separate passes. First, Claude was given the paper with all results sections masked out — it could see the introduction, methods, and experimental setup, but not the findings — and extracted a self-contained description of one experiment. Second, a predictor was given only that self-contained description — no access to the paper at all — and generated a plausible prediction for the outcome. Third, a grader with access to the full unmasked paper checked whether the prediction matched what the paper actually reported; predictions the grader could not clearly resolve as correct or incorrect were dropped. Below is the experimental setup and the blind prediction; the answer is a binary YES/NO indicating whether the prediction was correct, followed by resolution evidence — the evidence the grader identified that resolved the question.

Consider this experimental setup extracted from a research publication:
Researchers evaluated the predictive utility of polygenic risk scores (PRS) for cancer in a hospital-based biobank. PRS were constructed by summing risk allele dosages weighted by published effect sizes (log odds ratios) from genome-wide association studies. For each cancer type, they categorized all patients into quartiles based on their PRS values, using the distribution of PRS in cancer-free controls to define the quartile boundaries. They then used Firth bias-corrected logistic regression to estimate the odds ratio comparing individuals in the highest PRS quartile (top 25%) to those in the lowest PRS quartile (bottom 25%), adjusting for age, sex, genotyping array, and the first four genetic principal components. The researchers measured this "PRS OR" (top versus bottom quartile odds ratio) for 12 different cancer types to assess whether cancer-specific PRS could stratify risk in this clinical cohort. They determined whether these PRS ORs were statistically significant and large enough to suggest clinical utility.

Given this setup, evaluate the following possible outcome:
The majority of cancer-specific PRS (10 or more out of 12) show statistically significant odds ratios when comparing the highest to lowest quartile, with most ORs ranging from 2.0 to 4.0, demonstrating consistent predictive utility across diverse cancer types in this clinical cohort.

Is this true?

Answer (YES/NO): NO